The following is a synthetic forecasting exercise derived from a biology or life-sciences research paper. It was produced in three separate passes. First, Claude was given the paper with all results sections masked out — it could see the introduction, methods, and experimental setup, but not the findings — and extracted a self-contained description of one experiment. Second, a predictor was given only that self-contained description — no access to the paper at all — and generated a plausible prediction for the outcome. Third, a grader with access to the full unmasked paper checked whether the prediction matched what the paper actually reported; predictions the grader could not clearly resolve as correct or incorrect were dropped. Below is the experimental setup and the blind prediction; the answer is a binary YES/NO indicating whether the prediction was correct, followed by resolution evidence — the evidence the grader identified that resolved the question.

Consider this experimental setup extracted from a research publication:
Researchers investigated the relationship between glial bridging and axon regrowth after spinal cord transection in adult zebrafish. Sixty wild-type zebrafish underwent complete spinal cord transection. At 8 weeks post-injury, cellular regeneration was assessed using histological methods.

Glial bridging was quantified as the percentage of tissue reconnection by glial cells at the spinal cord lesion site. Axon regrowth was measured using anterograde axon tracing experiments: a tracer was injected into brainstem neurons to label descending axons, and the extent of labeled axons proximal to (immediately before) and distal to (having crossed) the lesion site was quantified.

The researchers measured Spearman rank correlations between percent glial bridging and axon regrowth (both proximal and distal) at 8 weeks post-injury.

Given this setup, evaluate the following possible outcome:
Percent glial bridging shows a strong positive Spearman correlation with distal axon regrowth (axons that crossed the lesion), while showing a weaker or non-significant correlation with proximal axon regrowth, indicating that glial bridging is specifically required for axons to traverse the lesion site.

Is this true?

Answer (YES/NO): NO